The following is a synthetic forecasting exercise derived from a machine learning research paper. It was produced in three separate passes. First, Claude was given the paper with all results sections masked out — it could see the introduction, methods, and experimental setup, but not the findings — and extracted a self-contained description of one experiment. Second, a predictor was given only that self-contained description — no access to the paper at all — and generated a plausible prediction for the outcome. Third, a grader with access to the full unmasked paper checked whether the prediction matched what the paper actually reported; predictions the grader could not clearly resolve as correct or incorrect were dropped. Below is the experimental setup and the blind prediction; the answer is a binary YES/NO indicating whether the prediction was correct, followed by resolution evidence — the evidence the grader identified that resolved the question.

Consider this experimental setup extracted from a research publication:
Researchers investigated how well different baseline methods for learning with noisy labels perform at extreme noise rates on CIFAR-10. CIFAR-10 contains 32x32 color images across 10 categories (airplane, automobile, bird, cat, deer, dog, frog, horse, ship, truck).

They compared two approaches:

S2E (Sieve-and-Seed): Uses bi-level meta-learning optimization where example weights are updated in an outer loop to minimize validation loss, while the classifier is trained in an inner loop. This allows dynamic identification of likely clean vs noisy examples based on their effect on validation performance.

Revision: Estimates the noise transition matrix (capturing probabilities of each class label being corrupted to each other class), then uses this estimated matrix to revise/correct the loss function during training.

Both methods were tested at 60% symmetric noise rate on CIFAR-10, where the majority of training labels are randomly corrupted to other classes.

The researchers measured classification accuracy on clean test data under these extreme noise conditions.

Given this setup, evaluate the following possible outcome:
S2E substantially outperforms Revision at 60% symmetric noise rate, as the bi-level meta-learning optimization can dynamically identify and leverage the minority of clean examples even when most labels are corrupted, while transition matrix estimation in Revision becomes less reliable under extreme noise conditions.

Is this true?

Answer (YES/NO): NO